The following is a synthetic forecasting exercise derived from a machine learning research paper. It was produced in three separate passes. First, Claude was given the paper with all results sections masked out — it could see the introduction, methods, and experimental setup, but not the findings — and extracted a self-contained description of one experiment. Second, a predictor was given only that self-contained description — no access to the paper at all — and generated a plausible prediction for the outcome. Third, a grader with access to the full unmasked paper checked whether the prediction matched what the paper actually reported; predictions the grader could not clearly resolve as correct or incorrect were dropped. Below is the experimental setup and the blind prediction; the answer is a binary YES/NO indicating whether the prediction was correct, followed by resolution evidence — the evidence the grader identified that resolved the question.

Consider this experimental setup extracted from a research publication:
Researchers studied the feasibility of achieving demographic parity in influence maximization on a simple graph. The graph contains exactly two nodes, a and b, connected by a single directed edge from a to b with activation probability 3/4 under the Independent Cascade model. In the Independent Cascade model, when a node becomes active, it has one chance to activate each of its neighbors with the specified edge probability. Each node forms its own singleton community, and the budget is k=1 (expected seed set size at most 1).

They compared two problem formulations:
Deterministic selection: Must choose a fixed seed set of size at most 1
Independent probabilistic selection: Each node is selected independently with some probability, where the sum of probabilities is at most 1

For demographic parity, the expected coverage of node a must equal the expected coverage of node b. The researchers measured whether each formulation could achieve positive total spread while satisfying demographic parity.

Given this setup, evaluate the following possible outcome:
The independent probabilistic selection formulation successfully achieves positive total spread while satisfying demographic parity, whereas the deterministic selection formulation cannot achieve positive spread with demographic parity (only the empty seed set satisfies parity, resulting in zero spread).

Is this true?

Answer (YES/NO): YES